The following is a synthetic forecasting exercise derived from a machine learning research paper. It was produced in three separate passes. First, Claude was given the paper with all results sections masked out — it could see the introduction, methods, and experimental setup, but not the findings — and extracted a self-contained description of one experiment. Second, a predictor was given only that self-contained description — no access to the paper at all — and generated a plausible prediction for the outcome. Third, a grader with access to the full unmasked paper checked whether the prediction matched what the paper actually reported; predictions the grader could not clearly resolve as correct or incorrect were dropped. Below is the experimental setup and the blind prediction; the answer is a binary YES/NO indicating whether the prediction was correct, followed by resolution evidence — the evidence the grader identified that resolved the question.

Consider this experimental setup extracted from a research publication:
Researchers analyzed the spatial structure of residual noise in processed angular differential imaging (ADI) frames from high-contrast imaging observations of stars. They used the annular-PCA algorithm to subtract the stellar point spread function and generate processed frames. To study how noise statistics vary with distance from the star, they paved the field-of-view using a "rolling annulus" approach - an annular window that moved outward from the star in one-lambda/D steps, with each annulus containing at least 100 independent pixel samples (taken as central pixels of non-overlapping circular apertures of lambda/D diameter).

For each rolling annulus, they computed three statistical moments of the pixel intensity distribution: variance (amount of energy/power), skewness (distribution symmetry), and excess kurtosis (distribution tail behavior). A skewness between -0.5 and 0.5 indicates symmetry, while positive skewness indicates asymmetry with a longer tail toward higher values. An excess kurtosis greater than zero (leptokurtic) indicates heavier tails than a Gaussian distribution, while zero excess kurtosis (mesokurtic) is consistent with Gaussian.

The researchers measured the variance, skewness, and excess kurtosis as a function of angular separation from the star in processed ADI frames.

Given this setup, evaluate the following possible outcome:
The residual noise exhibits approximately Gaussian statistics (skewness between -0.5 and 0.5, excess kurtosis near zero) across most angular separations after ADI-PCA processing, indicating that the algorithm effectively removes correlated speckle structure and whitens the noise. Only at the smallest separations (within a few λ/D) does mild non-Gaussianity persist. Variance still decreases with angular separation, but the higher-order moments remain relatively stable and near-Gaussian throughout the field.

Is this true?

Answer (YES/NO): NO